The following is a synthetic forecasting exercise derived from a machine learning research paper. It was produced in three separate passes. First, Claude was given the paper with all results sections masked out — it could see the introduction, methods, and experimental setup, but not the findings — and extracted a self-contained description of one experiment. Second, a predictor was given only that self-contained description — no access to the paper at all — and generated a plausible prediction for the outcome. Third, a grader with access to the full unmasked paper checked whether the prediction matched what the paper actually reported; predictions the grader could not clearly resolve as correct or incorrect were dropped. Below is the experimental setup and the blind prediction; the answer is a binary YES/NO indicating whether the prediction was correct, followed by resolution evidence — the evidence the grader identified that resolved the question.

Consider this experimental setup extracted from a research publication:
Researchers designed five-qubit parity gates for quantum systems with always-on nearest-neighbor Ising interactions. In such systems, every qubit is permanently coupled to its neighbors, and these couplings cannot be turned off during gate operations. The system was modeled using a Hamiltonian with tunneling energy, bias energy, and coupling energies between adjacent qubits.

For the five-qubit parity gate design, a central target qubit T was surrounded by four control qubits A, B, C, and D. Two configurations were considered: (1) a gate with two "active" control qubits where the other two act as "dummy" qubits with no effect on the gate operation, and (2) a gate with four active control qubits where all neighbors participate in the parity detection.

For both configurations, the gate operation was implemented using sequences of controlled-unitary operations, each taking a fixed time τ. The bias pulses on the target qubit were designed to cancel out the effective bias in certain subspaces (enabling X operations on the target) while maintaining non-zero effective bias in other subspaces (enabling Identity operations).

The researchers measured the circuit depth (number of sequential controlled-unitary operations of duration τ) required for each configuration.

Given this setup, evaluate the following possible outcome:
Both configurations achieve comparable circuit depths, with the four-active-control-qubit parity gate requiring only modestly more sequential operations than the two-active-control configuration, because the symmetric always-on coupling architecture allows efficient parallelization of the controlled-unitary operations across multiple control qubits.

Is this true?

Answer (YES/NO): NO